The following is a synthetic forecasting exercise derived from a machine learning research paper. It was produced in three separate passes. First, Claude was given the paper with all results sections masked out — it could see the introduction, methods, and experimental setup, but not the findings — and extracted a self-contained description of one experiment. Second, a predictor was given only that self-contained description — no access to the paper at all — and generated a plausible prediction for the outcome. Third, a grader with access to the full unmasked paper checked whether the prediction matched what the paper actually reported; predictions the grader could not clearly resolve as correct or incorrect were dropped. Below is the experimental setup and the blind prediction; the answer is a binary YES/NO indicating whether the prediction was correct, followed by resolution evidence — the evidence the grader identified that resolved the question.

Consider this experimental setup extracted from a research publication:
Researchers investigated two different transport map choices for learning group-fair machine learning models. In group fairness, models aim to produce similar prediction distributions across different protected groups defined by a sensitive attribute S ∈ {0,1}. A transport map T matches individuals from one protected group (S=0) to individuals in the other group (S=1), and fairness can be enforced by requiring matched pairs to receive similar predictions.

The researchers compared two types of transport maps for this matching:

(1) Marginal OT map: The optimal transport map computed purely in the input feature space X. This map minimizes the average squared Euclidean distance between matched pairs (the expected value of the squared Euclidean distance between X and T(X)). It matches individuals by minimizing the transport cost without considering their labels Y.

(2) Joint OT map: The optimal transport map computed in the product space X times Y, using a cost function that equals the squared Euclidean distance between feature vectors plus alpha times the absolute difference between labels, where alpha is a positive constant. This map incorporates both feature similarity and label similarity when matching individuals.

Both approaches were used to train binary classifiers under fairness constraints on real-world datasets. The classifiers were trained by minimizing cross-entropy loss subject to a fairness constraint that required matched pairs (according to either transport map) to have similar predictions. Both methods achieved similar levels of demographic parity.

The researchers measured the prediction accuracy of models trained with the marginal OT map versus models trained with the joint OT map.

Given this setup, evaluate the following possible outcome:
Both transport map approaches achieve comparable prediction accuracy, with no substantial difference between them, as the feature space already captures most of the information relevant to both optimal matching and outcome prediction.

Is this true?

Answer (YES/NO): NO